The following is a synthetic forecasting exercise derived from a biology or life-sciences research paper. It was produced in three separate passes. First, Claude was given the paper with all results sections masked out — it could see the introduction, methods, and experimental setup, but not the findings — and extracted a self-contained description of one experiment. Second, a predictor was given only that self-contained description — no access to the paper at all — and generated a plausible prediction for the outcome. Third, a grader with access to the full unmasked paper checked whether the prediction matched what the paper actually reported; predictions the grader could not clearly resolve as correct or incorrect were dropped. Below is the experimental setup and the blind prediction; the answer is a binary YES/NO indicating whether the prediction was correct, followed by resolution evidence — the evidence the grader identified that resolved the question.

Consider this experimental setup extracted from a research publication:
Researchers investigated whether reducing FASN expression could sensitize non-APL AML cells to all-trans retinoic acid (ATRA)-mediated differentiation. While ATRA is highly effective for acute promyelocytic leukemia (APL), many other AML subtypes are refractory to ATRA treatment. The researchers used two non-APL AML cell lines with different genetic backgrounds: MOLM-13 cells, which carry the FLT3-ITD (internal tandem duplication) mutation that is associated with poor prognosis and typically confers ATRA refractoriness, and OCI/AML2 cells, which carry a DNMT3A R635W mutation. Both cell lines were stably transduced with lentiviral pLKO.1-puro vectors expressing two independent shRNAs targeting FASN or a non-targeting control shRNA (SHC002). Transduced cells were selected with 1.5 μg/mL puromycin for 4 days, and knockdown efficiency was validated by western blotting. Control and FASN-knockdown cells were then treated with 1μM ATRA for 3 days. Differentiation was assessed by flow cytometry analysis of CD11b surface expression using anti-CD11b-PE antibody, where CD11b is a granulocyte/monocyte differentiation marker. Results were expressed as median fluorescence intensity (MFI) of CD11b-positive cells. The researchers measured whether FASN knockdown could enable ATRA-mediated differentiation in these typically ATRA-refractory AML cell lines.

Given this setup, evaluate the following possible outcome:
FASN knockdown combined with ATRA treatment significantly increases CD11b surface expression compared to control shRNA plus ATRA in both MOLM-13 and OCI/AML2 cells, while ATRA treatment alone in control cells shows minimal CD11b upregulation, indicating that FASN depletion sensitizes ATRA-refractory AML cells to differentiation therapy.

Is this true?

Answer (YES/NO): YES